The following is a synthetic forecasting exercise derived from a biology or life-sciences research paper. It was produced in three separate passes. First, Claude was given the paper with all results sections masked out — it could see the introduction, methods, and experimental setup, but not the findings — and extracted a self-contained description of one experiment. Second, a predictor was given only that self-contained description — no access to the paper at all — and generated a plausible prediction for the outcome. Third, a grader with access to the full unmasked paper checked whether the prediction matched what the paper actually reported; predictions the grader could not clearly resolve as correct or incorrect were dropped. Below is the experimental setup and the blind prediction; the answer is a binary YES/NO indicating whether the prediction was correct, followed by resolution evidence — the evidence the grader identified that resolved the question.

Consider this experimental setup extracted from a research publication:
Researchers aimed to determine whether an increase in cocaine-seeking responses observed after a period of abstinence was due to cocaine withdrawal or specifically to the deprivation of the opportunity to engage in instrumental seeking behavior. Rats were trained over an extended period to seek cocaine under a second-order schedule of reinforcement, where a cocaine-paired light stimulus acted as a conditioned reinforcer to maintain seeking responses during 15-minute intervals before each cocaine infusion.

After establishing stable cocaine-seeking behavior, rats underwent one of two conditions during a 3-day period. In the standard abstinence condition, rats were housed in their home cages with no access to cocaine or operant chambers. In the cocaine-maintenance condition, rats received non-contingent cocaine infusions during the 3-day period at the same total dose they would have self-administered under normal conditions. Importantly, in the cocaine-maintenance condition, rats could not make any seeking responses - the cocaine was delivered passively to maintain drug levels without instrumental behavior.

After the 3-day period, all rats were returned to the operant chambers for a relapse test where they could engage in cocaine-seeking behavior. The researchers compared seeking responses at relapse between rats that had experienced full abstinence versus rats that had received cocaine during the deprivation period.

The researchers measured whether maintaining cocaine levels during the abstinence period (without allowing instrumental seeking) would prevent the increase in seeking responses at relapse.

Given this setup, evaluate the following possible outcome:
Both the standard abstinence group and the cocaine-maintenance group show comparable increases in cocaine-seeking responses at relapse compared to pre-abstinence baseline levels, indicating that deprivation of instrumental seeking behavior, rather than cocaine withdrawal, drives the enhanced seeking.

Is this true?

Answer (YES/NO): YES